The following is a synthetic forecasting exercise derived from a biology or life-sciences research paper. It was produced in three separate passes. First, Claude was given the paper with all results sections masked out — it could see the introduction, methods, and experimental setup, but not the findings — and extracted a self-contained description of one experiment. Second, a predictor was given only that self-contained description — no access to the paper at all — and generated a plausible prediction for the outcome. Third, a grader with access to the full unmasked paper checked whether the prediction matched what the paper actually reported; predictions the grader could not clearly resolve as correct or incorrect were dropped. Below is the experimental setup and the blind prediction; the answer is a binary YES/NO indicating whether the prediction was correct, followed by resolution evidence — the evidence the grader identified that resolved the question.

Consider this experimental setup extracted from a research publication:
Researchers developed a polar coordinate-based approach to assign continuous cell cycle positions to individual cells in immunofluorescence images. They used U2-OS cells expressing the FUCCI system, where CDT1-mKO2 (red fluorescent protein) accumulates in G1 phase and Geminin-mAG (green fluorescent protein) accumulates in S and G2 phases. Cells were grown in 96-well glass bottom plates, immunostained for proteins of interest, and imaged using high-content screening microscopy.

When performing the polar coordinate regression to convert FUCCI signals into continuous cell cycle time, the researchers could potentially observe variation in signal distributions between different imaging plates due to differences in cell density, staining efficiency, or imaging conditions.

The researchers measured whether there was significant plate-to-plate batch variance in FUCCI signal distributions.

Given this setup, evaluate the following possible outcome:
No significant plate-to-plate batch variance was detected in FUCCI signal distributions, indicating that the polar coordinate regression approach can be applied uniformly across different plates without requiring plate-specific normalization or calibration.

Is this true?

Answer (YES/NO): NO